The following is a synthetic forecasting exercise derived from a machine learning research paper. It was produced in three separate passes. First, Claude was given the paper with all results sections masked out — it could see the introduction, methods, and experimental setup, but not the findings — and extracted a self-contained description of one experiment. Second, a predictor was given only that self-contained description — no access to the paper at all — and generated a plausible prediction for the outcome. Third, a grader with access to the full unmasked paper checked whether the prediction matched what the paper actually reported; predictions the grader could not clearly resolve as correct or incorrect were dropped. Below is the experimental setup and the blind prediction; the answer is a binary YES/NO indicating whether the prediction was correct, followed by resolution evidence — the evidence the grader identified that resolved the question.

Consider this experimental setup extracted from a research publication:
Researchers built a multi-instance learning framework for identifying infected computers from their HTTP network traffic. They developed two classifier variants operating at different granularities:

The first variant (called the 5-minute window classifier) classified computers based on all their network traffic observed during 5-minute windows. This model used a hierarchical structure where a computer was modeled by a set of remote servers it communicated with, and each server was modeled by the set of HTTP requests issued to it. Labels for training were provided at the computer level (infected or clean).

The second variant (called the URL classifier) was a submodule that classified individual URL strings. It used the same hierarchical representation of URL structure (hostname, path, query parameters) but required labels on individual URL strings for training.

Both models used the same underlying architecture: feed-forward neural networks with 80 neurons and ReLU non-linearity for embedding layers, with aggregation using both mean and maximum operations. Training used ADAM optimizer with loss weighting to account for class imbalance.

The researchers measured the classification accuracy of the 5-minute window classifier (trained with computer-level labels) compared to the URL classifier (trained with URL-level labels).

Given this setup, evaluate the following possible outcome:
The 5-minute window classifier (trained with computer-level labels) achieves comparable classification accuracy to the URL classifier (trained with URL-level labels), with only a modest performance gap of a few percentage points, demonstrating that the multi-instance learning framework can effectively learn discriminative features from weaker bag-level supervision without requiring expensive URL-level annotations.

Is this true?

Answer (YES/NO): NO